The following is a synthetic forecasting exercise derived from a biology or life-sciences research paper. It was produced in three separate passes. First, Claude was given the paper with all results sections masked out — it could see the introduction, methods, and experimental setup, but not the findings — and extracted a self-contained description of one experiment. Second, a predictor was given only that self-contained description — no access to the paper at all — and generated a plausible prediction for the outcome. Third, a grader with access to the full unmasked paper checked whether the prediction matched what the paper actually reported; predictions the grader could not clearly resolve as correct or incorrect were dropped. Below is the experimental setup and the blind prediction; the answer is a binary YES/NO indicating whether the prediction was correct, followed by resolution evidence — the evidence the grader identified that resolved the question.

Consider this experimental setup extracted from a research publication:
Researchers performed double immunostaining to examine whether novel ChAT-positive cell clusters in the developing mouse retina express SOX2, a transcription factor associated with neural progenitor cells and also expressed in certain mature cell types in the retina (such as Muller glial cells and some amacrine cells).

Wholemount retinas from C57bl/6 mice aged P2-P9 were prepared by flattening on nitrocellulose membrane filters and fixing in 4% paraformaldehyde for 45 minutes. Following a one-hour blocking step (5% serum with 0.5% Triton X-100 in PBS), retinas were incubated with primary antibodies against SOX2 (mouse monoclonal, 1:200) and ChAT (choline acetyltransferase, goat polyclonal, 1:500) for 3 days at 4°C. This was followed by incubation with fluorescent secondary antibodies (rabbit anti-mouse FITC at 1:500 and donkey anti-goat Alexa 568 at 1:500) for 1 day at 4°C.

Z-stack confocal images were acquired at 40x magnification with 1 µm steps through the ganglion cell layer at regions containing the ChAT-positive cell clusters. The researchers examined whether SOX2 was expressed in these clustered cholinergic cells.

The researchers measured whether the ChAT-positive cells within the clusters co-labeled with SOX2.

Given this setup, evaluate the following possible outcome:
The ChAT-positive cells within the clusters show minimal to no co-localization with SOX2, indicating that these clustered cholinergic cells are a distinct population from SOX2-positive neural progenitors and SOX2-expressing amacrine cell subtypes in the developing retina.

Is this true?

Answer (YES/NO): NO